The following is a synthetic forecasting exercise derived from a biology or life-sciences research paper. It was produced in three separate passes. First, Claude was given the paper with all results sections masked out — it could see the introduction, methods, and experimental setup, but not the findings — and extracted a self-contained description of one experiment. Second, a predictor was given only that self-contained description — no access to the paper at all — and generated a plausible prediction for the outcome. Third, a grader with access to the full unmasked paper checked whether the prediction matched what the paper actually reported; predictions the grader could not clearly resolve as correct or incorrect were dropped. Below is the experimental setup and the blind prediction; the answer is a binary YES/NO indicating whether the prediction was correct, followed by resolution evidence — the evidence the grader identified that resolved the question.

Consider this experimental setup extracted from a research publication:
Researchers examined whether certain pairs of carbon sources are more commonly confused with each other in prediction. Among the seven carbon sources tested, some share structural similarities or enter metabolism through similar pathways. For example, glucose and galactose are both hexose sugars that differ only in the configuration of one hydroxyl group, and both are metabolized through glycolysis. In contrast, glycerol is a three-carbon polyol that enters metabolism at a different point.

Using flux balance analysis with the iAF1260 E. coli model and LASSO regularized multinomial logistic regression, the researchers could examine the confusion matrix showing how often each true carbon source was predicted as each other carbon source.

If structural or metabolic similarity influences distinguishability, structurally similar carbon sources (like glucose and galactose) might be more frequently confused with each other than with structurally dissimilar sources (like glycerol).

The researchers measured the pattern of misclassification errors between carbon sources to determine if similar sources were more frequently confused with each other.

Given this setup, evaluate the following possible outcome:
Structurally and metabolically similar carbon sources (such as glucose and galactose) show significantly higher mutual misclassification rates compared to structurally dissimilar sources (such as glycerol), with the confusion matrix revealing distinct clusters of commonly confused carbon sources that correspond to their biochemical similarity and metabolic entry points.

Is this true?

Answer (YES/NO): NO